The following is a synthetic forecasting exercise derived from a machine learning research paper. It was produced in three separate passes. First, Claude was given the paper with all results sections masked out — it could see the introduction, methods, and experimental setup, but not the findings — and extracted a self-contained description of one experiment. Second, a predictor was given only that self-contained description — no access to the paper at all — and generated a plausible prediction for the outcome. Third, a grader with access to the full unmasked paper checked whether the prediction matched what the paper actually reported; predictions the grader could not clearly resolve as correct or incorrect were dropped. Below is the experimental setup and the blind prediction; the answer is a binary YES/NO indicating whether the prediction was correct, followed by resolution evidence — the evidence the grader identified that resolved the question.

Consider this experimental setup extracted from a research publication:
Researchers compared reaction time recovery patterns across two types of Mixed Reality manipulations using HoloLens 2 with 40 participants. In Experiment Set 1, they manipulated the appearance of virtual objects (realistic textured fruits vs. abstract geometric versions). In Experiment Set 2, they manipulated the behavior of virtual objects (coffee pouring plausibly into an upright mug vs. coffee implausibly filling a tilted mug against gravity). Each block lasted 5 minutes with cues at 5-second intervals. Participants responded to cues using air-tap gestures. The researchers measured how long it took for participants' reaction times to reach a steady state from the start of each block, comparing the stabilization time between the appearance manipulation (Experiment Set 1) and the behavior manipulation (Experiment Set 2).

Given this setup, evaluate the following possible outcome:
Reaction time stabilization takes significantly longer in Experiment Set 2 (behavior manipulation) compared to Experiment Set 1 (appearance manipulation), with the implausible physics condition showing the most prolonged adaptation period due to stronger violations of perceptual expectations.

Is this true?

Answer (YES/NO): NO